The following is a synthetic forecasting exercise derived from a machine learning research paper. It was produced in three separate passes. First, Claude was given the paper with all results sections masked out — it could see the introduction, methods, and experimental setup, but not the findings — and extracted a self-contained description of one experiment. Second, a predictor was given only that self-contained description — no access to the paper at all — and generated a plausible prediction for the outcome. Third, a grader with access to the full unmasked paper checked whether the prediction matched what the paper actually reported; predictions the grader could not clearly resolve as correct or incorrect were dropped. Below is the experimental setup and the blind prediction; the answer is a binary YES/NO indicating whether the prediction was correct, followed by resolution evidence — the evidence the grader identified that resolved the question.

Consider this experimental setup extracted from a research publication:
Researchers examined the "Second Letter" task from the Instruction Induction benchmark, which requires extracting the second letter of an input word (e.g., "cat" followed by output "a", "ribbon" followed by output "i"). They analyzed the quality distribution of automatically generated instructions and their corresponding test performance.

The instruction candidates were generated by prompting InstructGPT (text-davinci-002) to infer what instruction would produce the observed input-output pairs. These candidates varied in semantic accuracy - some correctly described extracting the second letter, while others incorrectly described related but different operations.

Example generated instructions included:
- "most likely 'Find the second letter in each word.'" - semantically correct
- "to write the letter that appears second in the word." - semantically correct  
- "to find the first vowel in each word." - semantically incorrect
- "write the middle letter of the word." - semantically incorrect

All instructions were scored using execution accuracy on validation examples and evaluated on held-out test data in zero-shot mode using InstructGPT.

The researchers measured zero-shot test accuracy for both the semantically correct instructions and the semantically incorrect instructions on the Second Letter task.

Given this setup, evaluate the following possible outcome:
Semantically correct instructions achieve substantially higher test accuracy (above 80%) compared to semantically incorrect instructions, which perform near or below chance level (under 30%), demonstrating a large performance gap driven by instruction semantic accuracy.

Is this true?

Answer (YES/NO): NO